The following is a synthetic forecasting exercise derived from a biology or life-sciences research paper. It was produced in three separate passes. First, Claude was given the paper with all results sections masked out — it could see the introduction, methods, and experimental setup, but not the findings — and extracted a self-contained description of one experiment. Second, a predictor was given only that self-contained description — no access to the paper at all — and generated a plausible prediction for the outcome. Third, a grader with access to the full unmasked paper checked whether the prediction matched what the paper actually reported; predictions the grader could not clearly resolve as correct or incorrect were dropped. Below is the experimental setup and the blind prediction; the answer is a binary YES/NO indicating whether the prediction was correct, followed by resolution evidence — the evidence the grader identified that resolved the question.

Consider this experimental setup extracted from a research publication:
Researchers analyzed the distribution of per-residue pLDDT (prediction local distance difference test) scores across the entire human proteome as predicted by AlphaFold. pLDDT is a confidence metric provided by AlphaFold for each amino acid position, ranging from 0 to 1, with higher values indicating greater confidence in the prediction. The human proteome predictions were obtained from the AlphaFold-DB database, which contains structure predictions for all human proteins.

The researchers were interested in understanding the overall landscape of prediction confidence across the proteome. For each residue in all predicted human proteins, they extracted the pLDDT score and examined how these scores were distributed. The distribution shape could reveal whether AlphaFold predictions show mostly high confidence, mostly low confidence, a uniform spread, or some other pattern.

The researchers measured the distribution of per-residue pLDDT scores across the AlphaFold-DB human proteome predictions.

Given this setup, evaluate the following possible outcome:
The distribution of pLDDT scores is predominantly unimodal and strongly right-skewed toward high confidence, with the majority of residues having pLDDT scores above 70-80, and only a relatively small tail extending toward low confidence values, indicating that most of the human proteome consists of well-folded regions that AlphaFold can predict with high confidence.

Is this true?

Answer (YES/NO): NO